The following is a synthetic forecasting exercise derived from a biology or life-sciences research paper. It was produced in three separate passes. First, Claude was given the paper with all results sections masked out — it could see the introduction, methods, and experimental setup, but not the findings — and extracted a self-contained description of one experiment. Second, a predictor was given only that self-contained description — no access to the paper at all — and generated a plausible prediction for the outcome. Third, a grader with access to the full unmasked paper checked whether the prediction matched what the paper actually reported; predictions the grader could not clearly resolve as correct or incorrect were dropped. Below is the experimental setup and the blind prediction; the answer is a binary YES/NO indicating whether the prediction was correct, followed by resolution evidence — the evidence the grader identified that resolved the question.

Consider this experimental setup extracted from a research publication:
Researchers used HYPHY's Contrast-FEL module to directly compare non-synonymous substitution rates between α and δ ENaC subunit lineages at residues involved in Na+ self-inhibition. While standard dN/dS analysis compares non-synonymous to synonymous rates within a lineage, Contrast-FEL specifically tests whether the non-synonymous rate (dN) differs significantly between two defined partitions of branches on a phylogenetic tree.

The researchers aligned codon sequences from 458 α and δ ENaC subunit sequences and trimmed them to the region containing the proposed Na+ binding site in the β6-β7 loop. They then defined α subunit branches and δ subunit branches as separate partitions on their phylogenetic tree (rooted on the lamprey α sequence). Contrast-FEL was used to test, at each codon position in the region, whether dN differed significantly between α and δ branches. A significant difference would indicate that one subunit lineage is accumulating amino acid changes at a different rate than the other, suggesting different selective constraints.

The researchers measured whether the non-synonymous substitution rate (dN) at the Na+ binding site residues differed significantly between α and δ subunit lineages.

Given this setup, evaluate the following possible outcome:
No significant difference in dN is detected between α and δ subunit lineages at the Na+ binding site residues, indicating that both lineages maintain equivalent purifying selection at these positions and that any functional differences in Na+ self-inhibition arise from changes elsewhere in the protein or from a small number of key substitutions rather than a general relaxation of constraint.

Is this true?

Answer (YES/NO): NO